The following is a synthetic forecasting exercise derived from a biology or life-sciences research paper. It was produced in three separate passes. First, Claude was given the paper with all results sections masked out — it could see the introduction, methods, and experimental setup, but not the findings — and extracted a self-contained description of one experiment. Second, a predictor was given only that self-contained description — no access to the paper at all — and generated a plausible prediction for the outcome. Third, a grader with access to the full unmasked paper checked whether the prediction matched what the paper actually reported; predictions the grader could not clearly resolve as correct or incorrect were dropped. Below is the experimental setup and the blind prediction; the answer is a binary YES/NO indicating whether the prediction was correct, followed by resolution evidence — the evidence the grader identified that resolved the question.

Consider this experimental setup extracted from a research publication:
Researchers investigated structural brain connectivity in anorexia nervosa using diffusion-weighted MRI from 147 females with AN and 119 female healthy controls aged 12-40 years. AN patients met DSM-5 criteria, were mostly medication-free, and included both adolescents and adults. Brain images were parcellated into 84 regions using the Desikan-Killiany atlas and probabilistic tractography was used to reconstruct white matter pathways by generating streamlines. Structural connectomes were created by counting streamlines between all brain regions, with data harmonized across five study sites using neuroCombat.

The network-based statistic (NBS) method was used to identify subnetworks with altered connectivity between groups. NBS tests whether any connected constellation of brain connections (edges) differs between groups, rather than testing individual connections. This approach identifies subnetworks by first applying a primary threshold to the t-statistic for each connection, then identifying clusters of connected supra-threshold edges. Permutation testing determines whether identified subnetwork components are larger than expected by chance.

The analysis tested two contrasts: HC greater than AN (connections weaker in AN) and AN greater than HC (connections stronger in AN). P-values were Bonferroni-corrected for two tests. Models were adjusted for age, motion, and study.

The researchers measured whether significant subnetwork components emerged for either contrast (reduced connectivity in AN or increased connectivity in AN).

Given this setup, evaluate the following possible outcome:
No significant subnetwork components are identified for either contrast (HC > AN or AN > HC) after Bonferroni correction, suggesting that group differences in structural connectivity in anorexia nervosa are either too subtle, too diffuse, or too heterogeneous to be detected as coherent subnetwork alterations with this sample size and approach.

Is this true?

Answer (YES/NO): NO